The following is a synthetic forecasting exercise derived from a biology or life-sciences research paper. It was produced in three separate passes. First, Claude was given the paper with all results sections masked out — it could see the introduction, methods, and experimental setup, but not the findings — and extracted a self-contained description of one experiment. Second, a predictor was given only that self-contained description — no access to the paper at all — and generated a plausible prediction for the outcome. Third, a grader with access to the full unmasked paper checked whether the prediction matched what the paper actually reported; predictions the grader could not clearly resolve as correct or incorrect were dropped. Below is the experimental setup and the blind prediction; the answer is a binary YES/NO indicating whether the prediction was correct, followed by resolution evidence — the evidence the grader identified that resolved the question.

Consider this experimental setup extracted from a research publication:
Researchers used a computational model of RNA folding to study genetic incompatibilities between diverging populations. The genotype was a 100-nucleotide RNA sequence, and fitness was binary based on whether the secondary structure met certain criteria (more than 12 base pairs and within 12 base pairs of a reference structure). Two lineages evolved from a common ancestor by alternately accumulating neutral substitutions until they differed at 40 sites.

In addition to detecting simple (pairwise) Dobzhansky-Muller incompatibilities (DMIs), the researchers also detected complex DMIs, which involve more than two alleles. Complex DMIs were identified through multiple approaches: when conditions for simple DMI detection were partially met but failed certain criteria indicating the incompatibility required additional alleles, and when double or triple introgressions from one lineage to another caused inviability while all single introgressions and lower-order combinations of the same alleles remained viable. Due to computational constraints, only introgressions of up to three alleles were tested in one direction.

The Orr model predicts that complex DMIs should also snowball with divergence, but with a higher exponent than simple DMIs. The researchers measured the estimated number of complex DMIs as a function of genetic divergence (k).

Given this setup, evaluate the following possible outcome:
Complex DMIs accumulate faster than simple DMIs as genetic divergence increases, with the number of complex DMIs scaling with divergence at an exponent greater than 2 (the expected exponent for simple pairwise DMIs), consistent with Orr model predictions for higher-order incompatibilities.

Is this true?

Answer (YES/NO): NO